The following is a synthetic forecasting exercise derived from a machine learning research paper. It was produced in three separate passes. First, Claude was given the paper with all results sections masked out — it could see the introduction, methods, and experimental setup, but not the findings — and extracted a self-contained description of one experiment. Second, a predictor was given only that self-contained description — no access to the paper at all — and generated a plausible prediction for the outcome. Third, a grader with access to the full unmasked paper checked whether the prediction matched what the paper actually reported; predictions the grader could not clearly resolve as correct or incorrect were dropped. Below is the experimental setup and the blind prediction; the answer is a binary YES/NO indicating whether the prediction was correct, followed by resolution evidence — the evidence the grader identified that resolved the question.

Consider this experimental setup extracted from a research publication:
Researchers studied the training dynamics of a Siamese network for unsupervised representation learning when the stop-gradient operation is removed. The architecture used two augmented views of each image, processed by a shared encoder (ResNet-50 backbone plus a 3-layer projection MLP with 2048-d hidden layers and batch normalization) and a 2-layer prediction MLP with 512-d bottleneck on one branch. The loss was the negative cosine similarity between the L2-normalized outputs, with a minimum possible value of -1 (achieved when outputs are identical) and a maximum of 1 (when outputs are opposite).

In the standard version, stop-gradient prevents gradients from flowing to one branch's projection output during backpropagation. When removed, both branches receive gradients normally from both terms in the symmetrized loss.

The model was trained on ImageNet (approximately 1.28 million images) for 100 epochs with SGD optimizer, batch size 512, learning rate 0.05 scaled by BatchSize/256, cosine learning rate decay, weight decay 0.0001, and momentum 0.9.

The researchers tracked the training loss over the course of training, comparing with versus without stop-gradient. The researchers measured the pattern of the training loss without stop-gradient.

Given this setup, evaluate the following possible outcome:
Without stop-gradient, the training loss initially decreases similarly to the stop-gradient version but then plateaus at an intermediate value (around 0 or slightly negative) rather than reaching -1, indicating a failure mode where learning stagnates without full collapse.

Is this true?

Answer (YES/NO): NO